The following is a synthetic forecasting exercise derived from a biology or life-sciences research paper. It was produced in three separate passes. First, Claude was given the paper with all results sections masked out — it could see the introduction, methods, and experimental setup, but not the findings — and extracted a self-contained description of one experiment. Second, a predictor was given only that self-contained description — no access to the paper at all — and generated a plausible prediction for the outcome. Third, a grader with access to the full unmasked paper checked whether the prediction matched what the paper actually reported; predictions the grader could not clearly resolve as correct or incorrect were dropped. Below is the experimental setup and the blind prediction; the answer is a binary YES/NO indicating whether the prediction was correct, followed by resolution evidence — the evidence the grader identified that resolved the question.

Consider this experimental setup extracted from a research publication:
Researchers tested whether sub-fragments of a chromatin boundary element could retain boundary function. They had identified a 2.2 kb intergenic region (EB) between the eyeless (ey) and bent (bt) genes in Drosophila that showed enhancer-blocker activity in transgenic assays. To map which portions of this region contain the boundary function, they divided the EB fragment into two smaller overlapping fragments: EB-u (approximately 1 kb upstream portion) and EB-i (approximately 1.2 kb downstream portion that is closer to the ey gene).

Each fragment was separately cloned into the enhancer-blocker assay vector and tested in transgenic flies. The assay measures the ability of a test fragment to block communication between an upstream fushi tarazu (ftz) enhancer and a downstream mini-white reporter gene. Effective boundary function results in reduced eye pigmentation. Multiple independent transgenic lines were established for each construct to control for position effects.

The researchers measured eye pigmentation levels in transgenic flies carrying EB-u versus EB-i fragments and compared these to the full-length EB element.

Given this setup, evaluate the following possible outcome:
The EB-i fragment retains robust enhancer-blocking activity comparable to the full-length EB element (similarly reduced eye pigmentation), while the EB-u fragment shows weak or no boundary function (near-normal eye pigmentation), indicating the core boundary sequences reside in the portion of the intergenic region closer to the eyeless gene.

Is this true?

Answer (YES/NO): YES